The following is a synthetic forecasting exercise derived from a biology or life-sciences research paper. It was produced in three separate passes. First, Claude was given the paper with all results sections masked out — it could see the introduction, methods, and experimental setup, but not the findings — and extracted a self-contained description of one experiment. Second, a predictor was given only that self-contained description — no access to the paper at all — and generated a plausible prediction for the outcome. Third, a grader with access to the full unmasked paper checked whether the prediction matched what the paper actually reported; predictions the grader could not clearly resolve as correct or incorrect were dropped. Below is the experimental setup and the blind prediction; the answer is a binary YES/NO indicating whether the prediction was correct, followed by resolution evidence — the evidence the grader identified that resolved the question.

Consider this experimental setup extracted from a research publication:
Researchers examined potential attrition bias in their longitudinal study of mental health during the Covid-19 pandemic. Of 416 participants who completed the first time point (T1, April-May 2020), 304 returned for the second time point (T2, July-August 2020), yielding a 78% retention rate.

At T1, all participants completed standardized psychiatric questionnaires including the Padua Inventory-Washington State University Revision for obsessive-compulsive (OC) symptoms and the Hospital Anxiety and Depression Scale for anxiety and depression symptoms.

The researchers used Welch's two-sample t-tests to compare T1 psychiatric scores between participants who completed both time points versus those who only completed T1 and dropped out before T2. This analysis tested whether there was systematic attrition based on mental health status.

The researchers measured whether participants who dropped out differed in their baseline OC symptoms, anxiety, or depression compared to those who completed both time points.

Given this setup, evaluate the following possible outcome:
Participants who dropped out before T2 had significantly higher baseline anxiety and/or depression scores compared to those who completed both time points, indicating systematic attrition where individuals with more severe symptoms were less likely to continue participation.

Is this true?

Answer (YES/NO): NO